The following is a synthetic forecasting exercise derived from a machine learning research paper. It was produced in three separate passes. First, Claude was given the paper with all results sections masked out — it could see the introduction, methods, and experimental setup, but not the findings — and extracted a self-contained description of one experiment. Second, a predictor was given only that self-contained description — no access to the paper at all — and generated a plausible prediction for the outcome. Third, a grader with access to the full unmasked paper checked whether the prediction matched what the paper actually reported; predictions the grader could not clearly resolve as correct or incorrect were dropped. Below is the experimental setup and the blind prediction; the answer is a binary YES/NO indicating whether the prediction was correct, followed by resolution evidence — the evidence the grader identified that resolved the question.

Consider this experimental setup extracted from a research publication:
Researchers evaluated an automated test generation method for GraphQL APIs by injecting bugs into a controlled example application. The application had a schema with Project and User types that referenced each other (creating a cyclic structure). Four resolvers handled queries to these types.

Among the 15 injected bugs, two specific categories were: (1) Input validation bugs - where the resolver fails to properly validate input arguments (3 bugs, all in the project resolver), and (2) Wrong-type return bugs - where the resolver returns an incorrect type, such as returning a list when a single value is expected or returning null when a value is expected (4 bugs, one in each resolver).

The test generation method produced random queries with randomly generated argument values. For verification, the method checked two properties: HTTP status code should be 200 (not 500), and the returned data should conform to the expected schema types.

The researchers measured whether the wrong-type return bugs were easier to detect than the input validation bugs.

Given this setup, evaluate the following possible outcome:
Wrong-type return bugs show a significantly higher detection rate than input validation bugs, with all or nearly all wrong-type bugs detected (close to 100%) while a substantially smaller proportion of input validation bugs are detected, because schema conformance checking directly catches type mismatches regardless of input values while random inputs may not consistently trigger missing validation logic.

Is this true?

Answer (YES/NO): NO